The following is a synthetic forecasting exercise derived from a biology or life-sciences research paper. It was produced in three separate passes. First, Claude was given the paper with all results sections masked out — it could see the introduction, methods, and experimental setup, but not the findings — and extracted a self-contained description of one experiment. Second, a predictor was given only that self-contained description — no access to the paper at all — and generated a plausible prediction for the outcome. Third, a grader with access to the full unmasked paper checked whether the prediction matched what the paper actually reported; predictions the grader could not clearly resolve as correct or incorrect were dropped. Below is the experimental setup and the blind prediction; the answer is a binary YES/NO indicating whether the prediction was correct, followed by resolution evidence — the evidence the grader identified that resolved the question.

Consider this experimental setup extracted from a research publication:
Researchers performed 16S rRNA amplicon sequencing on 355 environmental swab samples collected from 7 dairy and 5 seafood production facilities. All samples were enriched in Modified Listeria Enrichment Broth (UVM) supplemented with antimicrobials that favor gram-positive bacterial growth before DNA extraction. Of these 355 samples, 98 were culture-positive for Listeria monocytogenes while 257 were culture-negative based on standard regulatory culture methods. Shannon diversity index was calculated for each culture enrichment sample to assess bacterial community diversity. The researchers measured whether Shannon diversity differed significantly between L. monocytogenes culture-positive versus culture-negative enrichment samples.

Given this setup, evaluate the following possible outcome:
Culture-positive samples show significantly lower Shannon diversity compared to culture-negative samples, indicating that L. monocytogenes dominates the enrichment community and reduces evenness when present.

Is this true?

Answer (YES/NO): NO